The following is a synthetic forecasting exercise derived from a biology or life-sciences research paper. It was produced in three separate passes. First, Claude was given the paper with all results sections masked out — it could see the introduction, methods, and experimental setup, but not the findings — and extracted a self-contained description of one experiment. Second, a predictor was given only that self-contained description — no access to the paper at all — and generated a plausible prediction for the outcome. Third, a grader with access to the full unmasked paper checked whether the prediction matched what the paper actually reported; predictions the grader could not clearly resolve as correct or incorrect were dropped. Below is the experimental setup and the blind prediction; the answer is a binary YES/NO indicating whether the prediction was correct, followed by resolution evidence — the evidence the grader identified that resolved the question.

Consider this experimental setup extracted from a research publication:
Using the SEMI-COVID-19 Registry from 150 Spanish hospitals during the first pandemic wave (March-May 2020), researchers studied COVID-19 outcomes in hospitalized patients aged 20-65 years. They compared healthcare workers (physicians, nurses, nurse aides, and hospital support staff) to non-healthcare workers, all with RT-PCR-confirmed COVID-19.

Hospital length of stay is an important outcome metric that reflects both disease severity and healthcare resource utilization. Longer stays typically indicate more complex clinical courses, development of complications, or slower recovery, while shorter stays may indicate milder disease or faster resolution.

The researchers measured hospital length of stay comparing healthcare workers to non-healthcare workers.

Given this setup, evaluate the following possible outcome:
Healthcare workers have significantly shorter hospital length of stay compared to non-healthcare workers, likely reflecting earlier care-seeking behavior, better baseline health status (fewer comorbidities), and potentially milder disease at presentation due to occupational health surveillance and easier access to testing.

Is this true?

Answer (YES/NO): NO